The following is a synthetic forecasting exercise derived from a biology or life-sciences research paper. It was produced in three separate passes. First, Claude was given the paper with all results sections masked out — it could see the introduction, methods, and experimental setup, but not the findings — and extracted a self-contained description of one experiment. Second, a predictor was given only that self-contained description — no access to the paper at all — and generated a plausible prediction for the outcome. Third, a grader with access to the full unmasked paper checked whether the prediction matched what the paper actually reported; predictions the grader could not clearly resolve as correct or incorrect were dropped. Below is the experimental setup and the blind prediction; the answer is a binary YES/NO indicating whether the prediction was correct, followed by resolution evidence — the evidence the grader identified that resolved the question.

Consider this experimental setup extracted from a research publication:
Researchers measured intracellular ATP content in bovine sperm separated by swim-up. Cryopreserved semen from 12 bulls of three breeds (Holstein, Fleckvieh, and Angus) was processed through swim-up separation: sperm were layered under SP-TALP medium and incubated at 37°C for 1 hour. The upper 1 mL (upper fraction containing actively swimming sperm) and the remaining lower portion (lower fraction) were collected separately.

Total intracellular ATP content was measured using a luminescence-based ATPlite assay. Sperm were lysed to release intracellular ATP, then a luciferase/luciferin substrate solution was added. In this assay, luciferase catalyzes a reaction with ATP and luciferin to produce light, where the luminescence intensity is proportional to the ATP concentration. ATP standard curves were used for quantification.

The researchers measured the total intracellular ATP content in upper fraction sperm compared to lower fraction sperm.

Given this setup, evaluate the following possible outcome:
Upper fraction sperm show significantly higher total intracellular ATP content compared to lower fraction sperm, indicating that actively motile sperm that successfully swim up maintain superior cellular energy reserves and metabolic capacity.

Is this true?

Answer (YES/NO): NO